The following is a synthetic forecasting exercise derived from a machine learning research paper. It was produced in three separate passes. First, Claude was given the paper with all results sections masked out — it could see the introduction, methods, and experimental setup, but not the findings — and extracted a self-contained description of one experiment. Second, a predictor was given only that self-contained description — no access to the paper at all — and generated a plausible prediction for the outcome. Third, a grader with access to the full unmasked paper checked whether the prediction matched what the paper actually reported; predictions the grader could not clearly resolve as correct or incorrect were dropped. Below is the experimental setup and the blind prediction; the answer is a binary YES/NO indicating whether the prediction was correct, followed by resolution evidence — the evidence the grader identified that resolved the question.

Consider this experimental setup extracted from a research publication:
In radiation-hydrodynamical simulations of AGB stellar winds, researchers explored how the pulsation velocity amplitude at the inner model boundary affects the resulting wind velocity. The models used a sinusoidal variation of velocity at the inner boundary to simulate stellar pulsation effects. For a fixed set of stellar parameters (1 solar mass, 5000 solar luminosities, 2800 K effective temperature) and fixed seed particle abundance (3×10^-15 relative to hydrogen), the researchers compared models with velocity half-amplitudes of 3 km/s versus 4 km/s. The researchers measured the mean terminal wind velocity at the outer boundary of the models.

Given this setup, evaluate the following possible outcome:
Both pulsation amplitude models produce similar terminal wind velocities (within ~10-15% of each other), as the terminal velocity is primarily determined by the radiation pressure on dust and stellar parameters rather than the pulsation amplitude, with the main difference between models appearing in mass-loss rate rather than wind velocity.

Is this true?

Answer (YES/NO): YES